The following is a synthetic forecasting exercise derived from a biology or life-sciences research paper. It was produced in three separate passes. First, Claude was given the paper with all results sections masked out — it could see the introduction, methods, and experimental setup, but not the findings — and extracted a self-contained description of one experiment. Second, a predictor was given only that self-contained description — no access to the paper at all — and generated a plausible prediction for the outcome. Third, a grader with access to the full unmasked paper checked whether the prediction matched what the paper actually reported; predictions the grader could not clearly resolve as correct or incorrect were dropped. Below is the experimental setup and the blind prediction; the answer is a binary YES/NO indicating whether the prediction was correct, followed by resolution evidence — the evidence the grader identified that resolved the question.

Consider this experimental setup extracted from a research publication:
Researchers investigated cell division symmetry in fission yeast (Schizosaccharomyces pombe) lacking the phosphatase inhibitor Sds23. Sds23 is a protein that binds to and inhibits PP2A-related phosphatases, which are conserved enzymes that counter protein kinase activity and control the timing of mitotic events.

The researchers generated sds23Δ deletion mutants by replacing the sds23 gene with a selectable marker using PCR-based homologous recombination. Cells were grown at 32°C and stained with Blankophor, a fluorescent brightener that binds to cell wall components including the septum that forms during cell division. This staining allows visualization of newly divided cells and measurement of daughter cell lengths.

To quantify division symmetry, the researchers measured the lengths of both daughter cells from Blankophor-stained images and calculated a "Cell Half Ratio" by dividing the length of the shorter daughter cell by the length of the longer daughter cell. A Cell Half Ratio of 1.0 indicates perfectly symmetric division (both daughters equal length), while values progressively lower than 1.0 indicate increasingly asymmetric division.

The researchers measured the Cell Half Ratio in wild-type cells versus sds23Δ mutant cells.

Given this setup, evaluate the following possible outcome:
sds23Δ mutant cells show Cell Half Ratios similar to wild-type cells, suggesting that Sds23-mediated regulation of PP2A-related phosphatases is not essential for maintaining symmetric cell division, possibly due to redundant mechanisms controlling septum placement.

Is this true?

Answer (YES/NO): NO